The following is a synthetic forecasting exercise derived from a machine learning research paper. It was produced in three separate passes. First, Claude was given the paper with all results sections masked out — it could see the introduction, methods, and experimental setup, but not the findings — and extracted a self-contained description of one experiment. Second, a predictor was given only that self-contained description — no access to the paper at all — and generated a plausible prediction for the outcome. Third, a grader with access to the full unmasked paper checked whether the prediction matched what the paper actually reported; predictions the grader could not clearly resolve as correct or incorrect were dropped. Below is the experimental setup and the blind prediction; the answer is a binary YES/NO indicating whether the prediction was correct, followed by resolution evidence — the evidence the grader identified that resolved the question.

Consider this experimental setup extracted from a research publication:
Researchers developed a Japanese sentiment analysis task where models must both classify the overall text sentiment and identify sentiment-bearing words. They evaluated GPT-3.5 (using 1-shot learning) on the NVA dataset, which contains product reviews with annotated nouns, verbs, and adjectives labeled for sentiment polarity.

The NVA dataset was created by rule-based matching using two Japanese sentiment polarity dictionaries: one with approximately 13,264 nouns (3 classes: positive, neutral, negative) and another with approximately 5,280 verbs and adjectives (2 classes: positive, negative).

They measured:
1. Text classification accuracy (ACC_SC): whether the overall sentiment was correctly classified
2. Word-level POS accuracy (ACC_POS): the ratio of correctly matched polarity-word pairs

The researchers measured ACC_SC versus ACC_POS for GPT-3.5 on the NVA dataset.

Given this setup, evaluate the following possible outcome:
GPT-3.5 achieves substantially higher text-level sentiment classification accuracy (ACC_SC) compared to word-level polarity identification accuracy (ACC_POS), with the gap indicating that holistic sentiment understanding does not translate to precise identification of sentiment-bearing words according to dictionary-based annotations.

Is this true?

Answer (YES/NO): YES